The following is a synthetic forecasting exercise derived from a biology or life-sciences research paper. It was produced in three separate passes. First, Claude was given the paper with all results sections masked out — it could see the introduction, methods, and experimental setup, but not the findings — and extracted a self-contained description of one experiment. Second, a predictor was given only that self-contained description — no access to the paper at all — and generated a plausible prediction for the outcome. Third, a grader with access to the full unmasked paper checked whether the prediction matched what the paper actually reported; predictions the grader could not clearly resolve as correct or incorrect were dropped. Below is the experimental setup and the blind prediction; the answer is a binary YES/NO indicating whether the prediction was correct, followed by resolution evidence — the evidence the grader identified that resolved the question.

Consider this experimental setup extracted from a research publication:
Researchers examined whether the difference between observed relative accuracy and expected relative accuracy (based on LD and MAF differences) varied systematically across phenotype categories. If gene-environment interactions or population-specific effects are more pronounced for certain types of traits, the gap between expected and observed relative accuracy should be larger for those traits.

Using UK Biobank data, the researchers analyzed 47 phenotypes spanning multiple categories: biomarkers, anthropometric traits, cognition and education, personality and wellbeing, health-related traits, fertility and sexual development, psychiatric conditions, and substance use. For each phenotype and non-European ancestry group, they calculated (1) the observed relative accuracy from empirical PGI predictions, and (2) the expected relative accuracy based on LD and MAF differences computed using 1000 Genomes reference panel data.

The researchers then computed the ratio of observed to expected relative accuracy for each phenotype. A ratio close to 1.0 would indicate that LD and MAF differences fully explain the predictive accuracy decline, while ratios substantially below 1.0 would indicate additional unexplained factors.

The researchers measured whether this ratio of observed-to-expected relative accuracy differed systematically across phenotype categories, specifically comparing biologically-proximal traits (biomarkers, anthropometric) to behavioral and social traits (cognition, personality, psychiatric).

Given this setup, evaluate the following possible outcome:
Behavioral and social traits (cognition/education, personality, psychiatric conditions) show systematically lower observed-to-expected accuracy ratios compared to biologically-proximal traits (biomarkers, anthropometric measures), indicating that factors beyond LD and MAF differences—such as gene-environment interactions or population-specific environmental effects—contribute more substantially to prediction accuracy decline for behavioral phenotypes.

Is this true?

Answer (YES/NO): YES